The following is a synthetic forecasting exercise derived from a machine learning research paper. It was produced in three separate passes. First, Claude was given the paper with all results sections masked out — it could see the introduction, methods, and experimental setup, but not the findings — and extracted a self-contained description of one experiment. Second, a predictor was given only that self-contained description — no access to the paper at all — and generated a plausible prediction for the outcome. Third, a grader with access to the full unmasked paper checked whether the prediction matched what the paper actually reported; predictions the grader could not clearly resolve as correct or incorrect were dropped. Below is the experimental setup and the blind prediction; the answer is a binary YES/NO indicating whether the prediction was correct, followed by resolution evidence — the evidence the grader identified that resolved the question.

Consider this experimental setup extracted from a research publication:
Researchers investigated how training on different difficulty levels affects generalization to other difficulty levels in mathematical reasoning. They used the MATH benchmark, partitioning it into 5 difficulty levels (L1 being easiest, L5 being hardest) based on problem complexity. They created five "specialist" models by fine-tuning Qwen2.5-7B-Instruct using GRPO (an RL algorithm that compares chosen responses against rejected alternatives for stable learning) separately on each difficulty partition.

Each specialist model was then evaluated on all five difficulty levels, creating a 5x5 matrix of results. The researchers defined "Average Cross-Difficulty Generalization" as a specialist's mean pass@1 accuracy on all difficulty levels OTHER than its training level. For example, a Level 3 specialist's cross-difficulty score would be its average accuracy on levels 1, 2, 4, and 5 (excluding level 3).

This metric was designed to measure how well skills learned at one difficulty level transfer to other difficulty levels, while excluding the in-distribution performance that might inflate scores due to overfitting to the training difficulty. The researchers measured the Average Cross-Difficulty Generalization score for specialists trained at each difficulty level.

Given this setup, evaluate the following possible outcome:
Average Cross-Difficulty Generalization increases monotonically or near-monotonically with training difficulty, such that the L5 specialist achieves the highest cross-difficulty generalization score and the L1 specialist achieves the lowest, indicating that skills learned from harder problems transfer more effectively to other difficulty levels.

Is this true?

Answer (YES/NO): YES